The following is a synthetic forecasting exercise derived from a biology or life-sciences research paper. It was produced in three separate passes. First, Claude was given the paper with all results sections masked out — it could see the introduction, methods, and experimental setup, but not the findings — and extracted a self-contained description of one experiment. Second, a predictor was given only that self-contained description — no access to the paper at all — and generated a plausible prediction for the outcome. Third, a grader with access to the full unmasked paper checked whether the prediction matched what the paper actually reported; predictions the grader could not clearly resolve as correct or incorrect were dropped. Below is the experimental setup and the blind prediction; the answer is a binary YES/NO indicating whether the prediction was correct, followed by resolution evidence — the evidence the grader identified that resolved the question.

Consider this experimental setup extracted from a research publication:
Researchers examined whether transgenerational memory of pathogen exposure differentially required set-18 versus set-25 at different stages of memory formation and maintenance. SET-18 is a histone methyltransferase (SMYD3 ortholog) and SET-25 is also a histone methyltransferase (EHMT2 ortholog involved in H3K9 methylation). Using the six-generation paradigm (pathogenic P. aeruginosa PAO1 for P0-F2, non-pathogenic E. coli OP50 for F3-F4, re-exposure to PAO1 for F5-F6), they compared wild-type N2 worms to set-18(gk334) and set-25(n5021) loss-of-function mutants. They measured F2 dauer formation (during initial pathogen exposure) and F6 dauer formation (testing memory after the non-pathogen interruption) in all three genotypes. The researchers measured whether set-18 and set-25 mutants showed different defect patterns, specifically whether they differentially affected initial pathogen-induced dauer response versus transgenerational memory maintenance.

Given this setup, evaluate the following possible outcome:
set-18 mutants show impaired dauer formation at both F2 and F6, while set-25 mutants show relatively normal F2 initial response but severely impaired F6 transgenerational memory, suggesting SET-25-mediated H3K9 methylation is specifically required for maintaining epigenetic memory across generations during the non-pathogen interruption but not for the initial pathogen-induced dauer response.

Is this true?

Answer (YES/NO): NO